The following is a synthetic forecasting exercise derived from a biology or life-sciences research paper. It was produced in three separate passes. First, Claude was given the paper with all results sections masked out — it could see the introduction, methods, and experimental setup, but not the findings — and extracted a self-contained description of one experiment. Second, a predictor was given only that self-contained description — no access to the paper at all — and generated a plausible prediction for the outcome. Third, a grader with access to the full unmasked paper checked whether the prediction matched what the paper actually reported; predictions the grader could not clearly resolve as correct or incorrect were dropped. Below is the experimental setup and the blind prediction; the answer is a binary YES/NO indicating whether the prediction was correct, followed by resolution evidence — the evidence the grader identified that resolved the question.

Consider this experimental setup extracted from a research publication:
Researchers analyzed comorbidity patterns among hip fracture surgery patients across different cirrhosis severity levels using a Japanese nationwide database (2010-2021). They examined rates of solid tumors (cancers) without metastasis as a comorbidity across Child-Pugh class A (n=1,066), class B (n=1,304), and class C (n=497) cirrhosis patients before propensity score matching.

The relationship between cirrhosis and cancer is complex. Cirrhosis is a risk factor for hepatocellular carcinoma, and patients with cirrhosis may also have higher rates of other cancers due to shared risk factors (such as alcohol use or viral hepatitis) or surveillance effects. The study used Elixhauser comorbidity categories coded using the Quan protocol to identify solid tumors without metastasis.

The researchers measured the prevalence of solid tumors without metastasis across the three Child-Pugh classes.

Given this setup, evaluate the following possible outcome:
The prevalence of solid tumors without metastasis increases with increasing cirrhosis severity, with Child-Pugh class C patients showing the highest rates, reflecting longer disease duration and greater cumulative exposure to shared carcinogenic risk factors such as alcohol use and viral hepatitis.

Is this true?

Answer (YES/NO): YES